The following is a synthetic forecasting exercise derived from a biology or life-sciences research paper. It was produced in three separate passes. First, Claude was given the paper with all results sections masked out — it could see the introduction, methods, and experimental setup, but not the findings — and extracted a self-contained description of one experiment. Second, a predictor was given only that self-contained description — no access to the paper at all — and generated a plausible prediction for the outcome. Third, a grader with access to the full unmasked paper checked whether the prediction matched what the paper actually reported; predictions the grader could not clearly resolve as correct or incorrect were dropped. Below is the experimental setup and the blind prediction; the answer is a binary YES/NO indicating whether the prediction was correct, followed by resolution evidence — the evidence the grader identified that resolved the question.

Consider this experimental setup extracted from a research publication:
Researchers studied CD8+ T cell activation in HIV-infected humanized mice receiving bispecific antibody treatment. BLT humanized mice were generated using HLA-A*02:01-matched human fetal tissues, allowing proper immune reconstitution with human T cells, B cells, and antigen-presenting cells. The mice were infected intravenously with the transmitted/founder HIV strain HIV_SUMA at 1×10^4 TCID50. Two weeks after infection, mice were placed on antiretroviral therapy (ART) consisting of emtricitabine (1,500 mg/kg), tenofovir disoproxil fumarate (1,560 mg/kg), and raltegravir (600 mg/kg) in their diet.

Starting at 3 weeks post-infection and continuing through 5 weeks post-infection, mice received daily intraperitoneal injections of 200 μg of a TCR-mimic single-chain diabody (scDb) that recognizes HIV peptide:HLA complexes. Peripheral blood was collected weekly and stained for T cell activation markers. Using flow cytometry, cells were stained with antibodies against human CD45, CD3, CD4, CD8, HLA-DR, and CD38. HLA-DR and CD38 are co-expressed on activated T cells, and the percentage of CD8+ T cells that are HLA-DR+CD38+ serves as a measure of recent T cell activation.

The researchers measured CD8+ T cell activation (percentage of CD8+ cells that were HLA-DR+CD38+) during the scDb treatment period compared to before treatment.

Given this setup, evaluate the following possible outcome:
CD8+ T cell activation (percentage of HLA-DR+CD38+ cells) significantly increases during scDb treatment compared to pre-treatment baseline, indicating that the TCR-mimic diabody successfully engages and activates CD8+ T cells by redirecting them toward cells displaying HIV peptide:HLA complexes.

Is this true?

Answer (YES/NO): NO